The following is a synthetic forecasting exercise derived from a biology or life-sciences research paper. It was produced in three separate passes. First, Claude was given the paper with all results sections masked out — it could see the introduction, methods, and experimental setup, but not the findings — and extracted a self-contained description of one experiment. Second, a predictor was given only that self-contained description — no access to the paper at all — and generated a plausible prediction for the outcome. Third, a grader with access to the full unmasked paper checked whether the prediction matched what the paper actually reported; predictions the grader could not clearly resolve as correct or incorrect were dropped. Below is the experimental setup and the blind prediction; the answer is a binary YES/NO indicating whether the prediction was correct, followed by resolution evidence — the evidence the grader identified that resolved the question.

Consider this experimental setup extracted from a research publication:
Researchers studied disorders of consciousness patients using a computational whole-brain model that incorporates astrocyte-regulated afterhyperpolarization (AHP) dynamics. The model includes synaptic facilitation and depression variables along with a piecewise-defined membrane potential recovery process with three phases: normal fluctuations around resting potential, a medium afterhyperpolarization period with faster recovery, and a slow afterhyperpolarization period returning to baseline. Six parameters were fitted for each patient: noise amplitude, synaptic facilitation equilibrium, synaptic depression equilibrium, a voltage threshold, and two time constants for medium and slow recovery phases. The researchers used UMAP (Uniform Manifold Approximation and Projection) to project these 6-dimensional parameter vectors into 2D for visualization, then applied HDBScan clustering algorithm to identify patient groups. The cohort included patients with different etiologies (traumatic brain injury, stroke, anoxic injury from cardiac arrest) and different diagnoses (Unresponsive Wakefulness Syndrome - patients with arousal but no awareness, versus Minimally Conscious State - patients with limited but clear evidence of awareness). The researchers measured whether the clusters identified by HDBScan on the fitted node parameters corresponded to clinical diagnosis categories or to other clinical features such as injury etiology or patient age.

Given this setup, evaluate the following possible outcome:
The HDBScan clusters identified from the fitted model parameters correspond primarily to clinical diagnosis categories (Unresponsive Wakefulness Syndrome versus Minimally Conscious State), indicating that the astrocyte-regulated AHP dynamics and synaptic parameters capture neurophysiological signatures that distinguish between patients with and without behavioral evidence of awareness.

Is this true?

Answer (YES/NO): NO